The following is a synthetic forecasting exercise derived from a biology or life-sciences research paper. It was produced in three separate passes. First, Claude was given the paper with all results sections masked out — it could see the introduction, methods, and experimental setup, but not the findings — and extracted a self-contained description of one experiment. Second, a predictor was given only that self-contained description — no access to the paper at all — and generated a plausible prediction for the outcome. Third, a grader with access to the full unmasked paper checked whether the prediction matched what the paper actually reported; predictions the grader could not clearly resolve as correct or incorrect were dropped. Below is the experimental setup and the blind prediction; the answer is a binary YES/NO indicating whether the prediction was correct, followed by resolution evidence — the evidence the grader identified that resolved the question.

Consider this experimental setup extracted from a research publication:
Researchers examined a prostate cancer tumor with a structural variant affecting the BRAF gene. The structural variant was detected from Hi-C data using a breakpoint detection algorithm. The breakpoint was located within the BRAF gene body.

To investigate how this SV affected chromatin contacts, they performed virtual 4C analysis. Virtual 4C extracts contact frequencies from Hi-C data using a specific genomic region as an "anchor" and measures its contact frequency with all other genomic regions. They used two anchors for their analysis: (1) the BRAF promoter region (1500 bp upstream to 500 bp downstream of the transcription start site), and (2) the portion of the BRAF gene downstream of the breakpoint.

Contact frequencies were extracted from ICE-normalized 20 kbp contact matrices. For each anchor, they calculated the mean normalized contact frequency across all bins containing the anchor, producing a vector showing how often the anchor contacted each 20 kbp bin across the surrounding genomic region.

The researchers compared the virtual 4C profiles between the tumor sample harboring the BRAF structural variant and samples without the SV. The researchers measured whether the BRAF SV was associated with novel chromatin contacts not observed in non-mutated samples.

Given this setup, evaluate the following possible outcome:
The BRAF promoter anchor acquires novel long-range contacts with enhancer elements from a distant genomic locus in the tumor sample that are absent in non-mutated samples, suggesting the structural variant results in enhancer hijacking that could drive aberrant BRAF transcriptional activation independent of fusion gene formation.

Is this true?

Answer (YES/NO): NO